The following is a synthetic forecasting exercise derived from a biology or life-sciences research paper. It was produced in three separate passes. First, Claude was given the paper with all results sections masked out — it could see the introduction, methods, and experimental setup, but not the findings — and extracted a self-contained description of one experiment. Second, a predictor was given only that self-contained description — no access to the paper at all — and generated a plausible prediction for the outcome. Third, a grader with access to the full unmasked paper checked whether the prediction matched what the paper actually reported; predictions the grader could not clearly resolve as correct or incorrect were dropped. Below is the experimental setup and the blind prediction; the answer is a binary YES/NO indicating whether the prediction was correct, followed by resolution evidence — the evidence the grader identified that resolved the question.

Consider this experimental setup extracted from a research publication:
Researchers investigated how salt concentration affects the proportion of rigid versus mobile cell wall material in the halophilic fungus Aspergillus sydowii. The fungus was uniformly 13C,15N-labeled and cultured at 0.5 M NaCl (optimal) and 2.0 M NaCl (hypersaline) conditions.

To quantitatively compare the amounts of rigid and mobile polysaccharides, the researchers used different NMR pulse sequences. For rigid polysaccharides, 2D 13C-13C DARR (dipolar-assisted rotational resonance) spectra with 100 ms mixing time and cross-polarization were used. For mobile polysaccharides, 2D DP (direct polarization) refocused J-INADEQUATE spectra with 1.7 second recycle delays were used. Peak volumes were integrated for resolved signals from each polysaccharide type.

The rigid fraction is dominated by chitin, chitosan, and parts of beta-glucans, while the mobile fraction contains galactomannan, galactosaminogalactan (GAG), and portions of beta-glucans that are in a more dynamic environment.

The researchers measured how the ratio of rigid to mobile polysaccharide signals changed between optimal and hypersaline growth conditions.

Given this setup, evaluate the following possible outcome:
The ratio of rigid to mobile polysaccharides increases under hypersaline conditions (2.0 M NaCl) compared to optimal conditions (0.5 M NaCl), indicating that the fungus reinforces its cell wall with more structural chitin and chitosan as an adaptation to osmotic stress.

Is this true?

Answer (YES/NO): YES